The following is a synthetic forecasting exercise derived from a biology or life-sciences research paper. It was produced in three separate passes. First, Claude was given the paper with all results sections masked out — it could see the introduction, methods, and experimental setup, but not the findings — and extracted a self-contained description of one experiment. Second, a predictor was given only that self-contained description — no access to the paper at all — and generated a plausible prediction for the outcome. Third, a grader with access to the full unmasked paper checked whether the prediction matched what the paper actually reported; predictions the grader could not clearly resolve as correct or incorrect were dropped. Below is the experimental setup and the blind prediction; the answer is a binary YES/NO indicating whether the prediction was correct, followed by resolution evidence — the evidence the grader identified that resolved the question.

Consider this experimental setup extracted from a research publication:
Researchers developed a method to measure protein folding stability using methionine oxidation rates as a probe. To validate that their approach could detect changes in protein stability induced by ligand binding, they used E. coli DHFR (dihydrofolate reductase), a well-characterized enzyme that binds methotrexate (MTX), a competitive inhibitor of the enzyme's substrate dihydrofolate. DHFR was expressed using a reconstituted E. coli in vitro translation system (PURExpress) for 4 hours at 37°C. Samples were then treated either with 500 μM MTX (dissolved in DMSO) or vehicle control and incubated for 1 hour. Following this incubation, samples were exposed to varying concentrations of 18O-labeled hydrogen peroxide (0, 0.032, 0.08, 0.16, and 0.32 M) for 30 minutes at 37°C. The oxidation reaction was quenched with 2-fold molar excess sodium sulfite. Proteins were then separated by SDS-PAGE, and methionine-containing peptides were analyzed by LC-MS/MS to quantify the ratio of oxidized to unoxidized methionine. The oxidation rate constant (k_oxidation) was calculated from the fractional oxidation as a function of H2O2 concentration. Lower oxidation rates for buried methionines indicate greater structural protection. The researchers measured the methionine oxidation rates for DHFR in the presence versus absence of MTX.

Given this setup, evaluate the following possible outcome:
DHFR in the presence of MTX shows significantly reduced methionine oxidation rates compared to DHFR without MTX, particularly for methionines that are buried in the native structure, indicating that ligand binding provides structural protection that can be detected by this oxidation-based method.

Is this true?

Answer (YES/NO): YES